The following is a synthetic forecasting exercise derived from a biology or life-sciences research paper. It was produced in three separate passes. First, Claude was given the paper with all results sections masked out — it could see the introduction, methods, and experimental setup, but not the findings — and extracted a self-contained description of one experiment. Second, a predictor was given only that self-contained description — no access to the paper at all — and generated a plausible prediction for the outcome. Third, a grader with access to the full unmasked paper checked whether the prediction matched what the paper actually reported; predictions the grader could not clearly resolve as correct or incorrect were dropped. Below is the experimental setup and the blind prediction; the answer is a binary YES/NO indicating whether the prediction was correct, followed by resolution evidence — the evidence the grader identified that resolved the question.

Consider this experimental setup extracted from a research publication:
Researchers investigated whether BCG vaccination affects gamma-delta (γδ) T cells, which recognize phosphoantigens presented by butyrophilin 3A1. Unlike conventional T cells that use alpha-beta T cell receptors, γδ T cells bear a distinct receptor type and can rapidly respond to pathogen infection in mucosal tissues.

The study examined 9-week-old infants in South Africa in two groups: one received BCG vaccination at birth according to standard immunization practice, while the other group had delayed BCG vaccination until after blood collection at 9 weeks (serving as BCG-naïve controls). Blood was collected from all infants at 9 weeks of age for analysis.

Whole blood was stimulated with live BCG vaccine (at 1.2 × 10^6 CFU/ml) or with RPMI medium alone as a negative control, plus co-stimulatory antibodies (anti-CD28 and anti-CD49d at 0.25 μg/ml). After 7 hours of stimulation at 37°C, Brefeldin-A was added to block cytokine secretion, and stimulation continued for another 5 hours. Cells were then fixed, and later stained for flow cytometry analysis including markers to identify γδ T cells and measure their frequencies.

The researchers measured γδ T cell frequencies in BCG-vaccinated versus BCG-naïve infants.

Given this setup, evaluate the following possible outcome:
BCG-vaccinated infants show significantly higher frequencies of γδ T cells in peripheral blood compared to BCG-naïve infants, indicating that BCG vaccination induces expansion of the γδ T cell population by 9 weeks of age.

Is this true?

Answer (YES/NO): YES